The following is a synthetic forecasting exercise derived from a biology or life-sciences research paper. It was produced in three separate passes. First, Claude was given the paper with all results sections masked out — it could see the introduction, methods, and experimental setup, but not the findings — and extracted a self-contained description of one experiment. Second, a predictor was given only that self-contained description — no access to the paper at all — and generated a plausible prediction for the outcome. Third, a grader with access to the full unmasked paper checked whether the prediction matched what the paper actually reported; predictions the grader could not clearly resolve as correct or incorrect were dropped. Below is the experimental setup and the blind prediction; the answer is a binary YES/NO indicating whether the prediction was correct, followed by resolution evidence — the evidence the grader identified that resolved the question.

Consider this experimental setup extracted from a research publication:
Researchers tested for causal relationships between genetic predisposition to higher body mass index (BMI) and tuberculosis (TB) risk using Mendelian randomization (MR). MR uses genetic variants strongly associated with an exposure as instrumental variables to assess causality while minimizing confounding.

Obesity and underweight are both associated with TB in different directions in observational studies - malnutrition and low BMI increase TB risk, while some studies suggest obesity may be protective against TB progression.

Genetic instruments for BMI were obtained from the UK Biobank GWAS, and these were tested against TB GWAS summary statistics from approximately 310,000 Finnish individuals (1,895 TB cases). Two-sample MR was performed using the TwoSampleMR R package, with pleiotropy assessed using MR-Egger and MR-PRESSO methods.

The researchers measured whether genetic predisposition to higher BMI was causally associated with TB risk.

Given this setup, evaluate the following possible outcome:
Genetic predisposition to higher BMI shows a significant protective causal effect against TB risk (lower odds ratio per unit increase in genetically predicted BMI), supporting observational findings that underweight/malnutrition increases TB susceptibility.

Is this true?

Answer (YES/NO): NO